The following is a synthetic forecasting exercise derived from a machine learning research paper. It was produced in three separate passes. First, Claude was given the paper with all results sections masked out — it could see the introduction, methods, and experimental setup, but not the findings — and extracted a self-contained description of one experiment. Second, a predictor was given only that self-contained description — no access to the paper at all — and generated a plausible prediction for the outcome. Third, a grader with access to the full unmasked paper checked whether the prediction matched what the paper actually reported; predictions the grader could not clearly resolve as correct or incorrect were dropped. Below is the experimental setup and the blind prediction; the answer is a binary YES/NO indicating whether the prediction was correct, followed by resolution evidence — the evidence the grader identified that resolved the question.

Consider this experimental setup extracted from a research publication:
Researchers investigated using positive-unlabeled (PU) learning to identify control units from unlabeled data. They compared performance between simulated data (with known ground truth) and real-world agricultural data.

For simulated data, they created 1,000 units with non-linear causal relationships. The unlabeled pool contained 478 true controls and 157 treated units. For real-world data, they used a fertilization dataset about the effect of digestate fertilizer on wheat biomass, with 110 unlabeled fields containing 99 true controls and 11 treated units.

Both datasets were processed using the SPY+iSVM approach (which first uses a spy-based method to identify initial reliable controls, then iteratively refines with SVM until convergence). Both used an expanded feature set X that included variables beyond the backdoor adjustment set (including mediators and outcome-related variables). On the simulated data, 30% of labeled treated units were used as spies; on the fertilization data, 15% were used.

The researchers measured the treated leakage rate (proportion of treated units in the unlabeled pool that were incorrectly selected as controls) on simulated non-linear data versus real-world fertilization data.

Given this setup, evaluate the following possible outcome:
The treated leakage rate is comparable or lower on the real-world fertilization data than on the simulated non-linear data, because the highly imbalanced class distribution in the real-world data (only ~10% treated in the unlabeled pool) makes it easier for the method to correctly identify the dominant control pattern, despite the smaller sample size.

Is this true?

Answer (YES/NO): NO